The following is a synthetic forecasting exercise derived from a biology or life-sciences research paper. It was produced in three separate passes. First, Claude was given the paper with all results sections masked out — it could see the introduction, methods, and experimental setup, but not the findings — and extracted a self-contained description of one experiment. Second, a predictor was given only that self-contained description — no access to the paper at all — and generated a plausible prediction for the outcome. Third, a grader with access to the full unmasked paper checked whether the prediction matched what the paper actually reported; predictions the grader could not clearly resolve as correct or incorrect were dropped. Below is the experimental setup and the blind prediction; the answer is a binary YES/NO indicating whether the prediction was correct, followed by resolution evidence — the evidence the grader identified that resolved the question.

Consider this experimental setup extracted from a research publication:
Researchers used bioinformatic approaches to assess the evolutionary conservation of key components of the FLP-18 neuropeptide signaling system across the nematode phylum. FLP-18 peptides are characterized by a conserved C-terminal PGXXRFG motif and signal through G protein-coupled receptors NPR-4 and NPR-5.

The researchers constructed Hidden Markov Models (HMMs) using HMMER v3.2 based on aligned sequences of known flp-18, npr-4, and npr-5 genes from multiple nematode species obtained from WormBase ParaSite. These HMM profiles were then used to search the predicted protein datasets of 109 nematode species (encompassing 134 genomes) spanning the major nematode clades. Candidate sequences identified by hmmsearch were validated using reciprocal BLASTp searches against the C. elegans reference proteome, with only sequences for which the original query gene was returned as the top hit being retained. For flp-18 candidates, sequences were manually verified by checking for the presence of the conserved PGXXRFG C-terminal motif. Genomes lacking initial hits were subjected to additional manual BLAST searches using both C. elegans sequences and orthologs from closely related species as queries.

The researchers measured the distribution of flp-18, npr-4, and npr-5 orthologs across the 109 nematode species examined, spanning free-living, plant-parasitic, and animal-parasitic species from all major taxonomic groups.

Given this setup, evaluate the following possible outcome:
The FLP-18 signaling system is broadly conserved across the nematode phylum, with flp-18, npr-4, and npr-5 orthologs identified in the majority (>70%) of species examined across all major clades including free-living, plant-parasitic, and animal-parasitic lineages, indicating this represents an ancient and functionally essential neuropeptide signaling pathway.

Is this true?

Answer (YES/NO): YES